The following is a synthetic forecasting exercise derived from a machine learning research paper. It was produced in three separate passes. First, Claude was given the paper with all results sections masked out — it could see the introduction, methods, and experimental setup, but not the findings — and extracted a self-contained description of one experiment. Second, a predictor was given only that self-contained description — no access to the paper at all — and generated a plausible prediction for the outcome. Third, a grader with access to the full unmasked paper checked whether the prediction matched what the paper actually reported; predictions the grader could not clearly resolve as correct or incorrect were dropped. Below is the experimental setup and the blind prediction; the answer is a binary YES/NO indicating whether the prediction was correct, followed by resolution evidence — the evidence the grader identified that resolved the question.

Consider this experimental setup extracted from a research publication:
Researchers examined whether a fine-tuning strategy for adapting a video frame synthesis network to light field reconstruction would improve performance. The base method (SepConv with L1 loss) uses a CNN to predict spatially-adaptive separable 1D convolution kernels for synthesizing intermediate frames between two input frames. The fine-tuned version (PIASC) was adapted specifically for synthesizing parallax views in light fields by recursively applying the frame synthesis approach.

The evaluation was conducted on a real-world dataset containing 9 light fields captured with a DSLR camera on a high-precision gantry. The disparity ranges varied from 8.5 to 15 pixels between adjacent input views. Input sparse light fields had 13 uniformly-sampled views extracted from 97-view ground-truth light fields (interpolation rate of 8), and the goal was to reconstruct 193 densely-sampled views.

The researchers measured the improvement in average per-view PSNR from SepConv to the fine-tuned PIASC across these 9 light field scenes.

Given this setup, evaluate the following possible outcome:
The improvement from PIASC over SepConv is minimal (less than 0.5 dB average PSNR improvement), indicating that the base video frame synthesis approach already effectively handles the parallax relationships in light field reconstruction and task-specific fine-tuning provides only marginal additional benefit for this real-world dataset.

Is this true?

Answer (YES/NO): YES